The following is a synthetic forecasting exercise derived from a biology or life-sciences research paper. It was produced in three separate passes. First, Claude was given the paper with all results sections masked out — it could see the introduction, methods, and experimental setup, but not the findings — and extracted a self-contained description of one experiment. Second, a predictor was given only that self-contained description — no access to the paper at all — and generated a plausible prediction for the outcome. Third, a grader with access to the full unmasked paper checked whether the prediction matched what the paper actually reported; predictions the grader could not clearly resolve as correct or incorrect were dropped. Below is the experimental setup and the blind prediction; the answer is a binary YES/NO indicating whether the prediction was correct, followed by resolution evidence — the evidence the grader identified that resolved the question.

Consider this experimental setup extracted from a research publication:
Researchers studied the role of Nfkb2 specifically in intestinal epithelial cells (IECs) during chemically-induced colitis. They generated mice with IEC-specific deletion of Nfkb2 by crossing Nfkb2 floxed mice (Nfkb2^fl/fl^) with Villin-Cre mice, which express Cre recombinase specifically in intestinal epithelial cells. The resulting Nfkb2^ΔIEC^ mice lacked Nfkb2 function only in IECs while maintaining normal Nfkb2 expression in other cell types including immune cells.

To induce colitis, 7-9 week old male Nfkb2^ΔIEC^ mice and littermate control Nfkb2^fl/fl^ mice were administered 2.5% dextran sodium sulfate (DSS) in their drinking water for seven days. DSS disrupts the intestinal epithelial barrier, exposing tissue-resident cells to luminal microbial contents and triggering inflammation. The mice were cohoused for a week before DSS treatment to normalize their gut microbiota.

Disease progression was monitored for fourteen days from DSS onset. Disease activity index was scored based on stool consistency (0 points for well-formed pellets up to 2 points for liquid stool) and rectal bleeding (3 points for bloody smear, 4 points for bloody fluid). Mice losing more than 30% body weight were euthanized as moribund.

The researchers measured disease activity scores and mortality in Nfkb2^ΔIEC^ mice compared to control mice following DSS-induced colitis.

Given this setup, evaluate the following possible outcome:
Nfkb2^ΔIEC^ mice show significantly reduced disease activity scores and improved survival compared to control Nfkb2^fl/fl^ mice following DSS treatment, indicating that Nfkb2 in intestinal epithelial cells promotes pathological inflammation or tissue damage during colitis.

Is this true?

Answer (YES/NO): YES